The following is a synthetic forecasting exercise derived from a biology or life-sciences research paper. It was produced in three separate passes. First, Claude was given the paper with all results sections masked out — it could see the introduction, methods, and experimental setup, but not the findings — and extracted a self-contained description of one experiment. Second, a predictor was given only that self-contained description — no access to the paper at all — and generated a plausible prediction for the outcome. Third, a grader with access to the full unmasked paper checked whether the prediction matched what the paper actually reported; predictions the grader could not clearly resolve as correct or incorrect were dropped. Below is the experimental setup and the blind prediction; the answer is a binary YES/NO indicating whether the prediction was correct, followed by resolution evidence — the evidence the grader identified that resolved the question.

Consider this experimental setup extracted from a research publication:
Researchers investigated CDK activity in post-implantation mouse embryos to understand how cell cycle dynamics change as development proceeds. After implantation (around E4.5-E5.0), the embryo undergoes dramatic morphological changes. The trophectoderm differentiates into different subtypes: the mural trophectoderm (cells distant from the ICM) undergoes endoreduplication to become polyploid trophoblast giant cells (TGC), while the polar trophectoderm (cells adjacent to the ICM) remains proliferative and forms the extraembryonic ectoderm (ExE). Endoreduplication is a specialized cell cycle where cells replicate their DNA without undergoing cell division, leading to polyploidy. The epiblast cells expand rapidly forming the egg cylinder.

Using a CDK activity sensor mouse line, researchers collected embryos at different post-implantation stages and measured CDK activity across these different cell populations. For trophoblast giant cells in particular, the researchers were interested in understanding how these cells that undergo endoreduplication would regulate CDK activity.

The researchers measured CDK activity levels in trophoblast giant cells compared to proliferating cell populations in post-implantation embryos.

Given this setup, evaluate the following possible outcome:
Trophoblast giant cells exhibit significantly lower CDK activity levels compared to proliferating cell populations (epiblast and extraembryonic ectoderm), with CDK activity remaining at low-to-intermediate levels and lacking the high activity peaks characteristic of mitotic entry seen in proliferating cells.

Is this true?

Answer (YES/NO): NO